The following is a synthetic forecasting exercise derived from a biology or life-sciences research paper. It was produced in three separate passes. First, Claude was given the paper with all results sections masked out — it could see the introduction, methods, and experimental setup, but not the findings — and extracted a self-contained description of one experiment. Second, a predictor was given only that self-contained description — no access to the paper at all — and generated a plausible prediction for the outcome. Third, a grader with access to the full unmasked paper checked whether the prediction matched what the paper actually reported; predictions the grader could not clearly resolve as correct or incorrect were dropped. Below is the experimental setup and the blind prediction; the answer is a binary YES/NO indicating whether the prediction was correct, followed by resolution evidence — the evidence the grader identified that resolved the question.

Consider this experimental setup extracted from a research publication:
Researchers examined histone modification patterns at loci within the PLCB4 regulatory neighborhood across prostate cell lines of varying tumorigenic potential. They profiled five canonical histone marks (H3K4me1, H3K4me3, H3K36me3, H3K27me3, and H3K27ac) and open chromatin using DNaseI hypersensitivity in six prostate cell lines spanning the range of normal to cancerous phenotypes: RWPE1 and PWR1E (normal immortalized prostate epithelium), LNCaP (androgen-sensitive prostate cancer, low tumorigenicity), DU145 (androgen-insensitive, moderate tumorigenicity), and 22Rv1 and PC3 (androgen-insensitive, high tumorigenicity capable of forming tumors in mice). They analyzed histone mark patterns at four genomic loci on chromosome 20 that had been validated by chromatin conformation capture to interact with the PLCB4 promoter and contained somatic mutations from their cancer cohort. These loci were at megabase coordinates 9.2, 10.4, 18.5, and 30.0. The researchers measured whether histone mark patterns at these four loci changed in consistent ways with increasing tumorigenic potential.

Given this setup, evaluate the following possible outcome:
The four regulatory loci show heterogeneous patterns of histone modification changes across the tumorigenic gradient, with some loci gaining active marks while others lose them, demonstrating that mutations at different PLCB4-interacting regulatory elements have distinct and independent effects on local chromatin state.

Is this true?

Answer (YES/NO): YES